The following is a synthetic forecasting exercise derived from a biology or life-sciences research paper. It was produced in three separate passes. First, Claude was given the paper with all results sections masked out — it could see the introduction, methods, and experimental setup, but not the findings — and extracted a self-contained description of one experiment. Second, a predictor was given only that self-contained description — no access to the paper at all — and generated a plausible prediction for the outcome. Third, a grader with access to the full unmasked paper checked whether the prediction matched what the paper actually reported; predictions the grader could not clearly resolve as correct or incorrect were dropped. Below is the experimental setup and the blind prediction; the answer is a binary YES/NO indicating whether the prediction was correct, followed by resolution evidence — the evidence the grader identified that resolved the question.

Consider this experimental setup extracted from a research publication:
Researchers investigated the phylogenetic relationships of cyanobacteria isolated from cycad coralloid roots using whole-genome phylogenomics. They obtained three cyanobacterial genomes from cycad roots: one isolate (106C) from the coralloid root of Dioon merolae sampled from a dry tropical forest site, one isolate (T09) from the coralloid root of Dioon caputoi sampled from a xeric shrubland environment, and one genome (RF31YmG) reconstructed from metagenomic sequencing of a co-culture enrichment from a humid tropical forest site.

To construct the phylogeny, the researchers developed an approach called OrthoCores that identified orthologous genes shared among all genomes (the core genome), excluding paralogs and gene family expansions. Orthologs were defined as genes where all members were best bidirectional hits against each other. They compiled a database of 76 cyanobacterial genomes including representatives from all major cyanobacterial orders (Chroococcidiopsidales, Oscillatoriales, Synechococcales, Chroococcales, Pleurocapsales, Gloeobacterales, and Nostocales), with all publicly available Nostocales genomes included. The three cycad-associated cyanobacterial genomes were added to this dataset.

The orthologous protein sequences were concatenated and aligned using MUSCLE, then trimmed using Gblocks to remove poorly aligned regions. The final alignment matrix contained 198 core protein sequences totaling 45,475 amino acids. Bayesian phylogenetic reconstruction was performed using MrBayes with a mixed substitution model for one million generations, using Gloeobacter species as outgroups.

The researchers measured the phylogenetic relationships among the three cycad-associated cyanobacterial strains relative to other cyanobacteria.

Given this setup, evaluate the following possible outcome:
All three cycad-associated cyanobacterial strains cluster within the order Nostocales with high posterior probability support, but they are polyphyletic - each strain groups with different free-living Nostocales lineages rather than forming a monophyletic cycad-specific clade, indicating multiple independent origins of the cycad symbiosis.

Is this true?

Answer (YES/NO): NO